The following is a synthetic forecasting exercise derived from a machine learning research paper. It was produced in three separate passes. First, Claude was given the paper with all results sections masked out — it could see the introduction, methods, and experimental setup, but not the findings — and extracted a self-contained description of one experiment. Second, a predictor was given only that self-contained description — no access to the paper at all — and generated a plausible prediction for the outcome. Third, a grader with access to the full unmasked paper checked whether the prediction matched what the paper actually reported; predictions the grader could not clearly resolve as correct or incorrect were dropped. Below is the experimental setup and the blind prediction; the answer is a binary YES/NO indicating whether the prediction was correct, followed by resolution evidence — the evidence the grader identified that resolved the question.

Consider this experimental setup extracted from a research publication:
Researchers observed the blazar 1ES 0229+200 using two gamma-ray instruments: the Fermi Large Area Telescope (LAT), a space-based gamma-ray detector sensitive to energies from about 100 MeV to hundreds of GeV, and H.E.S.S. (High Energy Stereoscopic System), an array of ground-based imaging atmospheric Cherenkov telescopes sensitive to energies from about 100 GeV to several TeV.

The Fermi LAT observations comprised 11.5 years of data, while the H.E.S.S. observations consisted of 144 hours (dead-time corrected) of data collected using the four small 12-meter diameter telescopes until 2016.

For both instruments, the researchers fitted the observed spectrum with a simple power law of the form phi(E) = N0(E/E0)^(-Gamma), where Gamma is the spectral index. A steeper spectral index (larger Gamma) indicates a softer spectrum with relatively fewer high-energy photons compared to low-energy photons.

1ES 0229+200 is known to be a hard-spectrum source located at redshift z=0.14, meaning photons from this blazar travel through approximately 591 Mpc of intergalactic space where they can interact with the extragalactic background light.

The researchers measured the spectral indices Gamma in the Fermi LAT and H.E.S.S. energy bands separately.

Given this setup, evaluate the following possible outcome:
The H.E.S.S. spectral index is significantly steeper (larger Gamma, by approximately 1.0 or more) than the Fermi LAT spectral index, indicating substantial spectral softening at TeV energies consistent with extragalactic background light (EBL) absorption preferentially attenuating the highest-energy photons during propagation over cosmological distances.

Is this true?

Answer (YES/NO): YES